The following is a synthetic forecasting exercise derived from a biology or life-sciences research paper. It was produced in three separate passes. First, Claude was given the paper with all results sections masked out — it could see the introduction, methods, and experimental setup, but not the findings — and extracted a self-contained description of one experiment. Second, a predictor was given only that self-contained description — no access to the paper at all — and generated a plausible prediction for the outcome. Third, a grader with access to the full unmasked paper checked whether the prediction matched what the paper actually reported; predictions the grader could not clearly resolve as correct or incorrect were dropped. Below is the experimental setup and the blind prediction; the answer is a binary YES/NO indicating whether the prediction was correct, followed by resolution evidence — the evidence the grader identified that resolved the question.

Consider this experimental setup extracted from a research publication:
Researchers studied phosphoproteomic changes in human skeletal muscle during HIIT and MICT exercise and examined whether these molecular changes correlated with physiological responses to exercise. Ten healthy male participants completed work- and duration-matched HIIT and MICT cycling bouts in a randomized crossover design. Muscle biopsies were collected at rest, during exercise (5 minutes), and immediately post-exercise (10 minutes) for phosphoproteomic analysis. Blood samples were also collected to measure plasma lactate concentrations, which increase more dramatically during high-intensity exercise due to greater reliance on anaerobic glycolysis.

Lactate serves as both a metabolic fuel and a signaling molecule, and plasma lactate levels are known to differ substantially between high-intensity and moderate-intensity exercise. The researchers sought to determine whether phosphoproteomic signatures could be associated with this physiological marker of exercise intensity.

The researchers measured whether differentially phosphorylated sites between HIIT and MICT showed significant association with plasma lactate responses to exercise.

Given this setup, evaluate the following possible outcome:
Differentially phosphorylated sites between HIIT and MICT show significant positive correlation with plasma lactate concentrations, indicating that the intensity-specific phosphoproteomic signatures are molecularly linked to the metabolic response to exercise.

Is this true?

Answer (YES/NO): NO